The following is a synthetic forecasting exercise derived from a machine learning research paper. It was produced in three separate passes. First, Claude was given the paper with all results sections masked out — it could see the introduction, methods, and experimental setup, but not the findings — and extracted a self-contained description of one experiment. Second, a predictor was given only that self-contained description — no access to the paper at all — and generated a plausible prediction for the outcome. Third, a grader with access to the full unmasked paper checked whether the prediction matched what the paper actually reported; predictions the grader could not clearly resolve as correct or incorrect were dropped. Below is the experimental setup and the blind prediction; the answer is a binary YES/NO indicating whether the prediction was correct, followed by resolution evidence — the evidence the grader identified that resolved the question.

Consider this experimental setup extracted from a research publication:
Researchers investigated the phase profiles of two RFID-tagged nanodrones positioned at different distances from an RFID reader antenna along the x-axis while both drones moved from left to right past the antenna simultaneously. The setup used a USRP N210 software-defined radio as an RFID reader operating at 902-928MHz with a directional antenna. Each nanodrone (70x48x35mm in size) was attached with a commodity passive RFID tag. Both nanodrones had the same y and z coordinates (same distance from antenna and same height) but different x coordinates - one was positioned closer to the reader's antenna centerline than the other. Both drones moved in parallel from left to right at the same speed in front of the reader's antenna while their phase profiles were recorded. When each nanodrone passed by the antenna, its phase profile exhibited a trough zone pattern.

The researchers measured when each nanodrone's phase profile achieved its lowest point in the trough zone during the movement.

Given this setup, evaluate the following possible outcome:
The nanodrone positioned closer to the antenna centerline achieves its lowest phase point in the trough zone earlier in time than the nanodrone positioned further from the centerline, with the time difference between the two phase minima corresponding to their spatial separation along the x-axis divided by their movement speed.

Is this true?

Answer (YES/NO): NO